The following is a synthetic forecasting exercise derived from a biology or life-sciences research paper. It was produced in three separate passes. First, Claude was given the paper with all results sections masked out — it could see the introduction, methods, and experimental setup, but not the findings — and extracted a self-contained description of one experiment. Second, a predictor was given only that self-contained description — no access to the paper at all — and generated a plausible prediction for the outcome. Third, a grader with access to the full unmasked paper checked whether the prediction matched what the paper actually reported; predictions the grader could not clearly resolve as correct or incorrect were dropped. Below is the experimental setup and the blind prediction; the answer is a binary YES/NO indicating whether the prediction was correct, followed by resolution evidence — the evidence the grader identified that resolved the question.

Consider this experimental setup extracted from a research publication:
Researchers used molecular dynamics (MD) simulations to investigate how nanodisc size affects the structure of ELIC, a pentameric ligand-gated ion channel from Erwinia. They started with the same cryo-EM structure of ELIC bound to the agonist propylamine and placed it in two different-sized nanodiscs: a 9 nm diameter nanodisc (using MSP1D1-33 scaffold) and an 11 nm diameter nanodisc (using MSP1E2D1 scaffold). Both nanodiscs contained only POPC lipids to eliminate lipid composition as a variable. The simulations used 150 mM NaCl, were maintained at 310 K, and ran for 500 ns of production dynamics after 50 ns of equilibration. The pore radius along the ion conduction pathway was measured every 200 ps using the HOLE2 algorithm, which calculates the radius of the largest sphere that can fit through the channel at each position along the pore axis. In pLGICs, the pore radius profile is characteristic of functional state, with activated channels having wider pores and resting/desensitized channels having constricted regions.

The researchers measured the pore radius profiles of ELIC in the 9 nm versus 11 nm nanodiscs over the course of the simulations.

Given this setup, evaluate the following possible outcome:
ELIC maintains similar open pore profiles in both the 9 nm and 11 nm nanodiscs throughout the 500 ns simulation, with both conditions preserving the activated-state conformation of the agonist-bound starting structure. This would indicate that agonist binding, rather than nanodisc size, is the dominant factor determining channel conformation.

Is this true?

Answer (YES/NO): NO